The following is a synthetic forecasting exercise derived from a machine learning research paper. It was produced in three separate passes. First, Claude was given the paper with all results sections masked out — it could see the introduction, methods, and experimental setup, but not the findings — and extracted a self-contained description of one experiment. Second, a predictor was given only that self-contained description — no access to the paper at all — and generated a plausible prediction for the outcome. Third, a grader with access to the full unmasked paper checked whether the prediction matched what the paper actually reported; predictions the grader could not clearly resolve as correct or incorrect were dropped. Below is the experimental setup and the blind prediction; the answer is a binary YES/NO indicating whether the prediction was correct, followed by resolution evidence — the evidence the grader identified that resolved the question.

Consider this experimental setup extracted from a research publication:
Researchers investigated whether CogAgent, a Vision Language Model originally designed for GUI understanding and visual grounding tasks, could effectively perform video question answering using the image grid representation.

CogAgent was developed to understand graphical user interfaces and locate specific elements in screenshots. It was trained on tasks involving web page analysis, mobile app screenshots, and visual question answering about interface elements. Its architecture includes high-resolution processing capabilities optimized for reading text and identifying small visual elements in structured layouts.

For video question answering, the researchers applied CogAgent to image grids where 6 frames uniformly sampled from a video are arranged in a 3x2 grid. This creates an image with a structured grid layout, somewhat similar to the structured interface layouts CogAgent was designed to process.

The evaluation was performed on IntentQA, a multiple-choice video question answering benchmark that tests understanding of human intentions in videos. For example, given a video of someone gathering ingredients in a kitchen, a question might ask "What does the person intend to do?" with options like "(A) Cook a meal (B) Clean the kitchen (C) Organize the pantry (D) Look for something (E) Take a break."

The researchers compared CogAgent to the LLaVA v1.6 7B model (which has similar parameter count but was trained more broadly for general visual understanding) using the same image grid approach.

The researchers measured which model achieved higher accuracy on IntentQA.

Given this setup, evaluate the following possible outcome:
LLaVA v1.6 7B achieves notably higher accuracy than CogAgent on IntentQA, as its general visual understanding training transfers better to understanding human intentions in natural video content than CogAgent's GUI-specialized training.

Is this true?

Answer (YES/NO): YES